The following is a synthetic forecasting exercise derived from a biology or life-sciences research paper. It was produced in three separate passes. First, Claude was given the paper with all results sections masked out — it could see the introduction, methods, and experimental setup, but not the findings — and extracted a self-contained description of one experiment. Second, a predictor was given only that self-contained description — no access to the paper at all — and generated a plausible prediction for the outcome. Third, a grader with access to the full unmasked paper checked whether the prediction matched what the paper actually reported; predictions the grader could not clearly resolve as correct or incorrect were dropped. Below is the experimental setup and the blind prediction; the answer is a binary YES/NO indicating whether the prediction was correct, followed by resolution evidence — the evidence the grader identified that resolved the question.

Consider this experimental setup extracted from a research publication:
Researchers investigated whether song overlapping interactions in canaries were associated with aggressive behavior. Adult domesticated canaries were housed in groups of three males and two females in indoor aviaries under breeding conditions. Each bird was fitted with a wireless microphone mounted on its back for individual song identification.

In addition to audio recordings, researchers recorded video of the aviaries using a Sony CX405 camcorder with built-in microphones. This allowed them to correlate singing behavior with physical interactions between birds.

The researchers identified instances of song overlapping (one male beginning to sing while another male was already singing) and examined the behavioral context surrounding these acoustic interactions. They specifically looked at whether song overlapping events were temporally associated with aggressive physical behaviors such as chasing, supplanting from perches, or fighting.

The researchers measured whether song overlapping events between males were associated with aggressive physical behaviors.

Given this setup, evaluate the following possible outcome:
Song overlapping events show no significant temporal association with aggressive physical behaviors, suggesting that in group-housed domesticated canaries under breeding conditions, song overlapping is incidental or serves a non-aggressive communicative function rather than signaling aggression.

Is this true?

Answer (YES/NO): NO